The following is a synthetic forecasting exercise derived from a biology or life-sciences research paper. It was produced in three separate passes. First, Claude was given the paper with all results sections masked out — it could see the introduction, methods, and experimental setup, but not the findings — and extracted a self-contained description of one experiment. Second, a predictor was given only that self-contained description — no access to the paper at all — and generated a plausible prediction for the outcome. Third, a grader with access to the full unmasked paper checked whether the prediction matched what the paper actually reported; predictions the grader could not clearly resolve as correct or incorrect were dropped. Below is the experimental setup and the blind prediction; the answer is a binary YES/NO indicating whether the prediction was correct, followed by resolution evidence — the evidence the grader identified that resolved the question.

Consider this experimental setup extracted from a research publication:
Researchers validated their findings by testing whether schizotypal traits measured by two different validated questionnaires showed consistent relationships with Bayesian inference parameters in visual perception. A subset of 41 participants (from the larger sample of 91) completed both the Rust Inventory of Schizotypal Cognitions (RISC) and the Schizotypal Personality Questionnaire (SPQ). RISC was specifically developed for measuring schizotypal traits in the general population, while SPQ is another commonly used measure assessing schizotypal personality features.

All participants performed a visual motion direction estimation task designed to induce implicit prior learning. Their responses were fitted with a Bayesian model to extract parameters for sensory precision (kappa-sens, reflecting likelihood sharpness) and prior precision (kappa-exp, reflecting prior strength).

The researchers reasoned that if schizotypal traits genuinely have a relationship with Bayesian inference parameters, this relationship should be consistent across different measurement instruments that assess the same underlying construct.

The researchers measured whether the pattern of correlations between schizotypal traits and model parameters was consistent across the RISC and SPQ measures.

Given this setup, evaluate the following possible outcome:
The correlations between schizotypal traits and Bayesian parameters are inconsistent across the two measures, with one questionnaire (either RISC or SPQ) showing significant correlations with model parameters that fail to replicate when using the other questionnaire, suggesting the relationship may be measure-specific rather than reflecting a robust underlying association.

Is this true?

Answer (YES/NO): NO